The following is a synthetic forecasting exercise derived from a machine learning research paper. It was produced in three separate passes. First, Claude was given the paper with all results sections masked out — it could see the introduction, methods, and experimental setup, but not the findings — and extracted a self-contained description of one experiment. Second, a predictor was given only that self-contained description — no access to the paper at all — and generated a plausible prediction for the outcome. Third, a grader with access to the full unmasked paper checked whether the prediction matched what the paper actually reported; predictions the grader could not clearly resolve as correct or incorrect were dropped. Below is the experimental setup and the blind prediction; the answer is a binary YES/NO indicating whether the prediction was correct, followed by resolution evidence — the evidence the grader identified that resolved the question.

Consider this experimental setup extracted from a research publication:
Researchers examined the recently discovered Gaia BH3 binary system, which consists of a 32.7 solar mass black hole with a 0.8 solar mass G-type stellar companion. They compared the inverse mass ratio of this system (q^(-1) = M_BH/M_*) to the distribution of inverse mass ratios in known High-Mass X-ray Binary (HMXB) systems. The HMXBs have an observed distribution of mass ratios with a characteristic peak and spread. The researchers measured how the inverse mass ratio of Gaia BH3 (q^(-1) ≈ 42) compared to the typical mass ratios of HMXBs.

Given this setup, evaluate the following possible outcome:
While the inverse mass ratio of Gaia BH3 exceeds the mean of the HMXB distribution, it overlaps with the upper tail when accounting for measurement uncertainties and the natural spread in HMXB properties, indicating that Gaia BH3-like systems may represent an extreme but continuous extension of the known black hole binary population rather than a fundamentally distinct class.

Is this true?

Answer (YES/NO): YES